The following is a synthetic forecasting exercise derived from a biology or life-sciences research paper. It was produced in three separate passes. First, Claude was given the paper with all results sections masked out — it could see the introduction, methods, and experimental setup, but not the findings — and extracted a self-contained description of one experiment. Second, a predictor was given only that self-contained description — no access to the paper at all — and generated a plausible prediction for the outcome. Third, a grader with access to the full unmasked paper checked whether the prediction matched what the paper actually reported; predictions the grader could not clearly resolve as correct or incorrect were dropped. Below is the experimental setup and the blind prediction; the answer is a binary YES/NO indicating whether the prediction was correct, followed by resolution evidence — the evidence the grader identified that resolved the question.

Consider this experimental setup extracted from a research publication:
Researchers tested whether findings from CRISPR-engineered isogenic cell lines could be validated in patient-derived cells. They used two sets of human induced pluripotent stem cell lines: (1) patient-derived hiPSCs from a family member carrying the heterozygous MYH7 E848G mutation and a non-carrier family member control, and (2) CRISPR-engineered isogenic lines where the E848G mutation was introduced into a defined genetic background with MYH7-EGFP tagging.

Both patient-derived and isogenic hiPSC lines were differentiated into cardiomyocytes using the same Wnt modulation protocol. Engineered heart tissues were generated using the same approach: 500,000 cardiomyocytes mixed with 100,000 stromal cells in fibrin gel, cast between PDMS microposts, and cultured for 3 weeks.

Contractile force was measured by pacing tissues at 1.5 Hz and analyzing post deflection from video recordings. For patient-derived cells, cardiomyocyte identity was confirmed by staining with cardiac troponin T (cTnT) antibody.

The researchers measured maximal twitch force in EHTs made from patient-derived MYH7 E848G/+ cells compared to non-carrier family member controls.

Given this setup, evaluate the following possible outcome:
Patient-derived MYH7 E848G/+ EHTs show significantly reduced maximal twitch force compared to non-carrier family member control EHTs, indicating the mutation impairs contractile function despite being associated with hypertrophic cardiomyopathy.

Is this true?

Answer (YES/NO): YES